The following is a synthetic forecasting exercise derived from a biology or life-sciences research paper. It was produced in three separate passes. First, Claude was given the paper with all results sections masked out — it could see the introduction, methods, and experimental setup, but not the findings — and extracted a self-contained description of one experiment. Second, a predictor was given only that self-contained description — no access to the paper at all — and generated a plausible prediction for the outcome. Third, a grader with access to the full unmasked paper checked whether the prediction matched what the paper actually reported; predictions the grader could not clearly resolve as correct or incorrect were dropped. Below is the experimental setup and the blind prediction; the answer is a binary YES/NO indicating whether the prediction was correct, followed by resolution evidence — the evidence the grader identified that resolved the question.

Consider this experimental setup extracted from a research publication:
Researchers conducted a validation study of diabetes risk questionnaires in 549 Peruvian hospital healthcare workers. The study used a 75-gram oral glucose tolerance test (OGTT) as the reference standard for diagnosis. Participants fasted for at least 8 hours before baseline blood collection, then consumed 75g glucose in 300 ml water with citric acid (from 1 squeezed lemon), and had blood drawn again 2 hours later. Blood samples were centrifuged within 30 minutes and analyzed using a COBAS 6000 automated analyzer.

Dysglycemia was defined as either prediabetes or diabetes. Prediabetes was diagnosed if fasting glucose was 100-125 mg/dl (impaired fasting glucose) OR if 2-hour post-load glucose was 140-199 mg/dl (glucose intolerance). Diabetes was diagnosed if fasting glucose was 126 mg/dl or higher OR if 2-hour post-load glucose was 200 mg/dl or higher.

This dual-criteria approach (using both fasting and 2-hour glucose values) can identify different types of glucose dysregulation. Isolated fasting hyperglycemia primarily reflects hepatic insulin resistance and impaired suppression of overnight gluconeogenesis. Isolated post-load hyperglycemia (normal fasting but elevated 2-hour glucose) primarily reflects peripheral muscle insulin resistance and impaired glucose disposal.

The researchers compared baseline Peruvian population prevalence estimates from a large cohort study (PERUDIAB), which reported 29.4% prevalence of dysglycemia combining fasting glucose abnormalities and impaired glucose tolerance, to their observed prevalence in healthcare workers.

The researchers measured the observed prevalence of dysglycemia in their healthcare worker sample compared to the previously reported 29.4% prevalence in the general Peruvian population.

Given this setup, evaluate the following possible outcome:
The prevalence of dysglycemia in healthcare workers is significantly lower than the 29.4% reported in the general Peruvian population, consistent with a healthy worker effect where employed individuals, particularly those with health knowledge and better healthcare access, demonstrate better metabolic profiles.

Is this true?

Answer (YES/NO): YES